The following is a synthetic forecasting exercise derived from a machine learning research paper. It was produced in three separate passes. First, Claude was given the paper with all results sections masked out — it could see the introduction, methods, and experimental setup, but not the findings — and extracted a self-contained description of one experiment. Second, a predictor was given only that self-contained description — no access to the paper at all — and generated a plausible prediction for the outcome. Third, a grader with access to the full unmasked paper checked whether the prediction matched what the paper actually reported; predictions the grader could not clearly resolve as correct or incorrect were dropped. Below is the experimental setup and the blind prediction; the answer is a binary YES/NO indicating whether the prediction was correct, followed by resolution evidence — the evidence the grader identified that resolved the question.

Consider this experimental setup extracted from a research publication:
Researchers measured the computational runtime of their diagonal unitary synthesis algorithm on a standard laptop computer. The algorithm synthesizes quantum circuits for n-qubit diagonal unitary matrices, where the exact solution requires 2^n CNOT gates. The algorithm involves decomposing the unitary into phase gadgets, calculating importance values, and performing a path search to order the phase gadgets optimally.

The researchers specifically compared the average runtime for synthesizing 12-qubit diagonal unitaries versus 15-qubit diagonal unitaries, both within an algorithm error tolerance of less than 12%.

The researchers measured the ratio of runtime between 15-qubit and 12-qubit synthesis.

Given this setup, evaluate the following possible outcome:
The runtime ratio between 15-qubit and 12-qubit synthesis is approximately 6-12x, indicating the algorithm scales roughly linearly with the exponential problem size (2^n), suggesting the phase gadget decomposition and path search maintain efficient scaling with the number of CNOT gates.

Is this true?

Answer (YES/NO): NO